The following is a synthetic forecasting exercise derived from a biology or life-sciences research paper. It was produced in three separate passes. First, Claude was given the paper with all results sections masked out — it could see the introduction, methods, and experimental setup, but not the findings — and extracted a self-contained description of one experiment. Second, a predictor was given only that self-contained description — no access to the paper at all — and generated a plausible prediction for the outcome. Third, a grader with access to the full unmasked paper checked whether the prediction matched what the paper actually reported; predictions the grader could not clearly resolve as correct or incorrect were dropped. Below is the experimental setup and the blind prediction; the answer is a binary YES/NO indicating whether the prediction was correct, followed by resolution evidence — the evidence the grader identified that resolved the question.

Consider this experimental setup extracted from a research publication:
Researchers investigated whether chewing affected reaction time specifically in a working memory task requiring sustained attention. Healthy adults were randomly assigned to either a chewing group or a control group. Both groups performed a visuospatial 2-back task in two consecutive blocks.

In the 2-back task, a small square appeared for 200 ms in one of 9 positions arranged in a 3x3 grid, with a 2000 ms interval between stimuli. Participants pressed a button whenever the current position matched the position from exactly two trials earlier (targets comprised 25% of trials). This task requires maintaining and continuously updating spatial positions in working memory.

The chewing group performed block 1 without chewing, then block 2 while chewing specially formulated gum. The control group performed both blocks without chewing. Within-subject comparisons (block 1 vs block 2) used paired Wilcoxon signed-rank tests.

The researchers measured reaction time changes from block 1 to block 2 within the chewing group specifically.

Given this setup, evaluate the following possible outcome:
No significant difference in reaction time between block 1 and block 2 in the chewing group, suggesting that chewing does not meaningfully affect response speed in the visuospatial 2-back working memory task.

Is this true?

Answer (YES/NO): NO